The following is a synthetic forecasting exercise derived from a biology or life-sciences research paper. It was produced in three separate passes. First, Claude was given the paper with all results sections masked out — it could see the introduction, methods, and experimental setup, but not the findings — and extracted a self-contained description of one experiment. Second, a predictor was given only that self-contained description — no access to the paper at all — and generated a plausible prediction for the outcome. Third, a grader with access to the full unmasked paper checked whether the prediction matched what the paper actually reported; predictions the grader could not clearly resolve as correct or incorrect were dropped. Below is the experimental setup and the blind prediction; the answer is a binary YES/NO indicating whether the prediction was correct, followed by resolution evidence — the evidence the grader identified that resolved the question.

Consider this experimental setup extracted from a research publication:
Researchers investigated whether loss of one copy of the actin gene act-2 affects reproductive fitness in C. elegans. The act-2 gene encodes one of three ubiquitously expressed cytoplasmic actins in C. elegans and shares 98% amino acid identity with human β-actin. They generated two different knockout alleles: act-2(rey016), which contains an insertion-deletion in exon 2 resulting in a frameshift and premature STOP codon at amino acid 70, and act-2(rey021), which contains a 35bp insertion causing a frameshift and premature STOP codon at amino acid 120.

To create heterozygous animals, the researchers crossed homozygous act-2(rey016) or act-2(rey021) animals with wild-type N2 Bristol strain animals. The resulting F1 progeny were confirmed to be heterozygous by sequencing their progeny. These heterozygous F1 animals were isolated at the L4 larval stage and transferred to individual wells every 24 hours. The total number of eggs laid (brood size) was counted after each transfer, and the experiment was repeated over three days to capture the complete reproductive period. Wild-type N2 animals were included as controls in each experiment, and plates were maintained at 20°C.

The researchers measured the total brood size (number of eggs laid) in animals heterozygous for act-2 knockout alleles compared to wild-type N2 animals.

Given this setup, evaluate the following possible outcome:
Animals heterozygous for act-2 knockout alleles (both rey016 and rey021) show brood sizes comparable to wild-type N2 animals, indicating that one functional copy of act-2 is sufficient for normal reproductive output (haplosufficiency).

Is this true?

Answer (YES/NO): NO